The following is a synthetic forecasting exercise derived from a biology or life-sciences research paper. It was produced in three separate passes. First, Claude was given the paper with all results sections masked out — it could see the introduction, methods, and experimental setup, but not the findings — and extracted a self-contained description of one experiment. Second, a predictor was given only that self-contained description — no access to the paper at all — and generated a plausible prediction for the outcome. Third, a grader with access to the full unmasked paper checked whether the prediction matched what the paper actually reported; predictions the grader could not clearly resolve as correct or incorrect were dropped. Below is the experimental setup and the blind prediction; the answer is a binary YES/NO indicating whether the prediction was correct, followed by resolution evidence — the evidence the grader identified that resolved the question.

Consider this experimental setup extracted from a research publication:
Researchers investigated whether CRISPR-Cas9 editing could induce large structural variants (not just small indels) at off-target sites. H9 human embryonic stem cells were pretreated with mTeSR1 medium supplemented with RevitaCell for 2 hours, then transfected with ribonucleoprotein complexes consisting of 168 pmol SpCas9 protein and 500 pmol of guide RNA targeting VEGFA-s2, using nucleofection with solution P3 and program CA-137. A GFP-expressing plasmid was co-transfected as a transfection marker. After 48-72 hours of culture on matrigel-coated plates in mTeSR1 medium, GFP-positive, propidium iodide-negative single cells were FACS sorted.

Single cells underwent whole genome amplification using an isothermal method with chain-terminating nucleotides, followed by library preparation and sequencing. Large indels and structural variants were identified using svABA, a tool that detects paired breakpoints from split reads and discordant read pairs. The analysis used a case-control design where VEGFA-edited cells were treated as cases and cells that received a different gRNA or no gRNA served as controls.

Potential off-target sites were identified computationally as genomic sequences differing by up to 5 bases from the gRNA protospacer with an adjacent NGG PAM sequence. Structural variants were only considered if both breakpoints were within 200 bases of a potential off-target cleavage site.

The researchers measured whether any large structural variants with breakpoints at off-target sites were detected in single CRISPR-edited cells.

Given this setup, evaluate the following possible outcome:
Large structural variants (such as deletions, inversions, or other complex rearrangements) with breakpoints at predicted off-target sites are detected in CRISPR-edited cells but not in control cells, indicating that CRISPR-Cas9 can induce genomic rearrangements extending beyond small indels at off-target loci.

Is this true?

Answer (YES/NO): YES